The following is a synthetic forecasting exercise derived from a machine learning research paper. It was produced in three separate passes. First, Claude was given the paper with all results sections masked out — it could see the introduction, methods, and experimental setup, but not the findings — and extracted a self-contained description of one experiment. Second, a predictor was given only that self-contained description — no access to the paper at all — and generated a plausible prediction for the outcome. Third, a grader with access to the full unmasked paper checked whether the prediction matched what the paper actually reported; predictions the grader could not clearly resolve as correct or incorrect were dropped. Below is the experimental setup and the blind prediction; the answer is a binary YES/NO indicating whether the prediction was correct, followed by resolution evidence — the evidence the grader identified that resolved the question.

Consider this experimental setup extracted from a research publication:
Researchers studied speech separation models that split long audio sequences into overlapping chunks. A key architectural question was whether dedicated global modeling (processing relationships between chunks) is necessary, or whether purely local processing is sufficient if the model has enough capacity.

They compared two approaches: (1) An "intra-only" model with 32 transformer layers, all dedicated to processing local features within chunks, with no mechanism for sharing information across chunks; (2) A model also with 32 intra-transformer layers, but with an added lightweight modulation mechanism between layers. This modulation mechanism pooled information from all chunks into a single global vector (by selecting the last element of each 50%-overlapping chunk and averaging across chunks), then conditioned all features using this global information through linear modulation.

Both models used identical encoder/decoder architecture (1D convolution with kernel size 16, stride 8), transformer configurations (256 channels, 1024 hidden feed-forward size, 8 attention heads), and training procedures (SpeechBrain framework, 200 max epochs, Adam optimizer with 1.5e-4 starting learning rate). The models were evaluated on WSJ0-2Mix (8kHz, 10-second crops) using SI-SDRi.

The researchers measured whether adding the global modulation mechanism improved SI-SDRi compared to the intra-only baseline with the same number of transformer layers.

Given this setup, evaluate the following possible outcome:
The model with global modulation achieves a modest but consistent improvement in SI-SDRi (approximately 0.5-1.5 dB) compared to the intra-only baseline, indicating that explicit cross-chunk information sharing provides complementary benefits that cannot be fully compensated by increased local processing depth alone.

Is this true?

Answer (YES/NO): NO